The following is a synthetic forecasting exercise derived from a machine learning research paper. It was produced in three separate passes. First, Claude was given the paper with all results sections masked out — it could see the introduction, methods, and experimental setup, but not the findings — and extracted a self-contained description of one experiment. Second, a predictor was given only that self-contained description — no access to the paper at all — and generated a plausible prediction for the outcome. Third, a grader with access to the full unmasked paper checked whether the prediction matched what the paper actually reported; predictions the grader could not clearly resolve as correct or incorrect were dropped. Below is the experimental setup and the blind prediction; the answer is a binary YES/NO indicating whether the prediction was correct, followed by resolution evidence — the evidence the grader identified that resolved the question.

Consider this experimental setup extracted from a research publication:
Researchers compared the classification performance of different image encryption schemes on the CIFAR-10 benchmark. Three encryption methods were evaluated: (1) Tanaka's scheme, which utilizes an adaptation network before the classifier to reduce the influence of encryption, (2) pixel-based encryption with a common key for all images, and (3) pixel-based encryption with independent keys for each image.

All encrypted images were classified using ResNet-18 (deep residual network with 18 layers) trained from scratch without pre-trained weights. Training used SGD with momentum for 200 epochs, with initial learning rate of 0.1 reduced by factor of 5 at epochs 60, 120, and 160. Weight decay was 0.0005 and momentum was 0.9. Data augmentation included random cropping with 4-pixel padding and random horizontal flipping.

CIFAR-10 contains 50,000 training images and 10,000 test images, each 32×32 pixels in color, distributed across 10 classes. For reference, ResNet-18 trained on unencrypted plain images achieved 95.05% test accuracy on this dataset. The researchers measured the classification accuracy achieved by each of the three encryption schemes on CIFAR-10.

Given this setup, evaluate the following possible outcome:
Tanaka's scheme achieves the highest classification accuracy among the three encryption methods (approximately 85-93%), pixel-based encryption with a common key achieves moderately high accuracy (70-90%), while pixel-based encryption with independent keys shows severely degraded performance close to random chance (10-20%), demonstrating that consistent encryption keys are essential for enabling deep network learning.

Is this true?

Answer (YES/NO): NO